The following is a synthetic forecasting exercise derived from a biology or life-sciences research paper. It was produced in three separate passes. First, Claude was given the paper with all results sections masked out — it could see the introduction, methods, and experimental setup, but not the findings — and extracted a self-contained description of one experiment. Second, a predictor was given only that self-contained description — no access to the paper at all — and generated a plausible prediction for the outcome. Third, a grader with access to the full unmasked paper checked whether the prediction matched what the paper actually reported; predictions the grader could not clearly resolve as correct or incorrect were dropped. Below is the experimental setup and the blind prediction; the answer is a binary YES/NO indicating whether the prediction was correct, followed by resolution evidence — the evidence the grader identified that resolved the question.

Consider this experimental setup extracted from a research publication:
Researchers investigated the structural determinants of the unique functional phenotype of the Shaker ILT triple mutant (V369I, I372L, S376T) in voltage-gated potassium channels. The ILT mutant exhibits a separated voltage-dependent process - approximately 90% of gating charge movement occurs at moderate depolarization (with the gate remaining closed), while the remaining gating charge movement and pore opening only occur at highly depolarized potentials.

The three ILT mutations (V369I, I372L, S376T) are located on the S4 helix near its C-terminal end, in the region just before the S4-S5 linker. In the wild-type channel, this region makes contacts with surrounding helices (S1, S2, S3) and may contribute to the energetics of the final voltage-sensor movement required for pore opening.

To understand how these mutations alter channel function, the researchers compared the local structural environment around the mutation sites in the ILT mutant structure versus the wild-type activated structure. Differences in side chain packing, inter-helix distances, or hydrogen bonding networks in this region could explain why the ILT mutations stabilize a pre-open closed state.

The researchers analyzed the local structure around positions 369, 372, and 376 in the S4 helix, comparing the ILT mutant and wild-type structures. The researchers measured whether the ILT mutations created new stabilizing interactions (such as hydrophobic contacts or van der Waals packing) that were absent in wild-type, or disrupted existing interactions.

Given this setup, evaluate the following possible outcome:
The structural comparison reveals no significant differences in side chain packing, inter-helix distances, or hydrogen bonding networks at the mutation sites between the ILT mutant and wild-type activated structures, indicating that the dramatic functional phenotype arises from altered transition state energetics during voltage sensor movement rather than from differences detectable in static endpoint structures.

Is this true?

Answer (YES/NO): NO